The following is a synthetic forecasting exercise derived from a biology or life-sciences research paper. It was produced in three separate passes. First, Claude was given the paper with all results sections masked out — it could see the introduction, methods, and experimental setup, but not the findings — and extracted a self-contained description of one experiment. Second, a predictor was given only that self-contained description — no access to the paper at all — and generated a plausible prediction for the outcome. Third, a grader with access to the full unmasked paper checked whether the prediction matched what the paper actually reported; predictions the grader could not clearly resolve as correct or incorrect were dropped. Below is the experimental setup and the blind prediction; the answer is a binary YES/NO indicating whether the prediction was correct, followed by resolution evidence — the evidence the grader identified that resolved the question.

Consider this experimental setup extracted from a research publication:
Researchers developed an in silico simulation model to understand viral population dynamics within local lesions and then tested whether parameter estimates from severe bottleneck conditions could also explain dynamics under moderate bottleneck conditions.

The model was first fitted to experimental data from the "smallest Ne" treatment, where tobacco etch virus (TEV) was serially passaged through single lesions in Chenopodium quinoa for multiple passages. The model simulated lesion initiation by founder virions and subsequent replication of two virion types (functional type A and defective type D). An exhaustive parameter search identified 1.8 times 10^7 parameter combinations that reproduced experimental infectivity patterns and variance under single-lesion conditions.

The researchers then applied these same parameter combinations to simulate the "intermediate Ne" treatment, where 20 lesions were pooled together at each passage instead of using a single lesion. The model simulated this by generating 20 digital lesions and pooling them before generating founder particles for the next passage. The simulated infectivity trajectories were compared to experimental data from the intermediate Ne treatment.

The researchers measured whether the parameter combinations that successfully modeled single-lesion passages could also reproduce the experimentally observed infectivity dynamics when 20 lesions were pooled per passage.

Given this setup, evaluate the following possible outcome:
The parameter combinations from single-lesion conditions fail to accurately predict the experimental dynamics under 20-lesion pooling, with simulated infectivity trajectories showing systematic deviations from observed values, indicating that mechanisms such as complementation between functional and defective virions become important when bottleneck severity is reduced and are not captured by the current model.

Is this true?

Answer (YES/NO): NO